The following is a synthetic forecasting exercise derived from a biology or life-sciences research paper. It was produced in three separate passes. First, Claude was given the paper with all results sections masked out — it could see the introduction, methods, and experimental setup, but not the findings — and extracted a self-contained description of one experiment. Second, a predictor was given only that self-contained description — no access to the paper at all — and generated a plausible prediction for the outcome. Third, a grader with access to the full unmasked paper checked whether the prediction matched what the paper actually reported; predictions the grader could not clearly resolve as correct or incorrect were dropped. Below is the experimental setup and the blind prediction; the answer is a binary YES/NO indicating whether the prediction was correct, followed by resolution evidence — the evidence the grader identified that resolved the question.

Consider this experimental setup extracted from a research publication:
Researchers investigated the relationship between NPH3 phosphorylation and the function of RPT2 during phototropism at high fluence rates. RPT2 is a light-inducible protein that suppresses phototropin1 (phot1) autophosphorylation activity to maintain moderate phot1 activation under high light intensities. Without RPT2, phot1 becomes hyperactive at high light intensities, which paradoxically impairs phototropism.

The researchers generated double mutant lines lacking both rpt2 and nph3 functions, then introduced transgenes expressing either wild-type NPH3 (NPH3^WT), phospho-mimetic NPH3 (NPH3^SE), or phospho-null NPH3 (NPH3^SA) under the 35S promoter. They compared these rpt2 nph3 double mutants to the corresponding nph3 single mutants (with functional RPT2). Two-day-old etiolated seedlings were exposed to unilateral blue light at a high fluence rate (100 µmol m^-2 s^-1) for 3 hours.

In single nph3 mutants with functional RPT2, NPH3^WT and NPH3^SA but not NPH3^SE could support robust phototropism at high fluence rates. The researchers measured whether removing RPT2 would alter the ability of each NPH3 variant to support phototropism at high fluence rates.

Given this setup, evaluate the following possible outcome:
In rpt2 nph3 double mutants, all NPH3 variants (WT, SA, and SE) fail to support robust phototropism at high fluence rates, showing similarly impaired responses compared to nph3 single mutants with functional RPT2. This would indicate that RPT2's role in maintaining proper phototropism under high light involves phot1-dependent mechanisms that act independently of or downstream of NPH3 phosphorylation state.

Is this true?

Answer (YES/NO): NO